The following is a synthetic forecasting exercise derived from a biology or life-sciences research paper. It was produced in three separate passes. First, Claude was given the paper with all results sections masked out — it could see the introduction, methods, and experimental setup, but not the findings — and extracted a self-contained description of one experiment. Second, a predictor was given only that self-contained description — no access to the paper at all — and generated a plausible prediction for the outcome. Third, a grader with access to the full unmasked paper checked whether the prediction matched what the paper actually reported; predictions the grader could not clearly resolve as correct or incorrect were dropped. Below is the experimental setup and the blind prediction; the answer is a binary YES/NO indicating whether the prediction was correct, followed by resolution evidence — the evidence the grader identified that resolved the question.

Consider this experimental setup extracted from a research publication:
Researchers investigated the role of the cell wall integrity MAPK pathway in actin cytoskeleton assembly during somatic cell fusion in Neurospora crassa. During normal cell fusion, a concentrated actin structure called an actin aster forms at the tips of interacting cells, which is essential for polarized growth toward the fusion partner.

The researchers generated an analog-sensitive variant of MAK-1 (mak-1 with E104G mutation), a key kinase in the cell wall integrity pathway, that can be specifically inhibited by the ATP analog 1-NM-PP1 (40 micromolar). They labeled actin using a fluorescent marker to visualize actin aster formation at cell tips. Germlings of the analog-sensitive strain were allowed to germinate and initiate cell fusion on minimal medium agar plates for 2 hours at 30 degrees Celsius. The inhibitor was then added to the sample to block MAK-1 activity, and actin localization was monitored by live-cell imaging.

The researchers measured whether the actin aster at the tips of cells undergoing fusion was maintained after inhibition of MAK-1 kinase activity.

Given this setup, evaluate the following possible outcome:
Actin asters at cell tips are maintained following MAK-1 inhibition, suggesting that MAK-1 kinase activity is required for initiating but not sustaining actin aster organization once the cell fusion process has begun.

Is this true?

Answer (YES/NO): NO